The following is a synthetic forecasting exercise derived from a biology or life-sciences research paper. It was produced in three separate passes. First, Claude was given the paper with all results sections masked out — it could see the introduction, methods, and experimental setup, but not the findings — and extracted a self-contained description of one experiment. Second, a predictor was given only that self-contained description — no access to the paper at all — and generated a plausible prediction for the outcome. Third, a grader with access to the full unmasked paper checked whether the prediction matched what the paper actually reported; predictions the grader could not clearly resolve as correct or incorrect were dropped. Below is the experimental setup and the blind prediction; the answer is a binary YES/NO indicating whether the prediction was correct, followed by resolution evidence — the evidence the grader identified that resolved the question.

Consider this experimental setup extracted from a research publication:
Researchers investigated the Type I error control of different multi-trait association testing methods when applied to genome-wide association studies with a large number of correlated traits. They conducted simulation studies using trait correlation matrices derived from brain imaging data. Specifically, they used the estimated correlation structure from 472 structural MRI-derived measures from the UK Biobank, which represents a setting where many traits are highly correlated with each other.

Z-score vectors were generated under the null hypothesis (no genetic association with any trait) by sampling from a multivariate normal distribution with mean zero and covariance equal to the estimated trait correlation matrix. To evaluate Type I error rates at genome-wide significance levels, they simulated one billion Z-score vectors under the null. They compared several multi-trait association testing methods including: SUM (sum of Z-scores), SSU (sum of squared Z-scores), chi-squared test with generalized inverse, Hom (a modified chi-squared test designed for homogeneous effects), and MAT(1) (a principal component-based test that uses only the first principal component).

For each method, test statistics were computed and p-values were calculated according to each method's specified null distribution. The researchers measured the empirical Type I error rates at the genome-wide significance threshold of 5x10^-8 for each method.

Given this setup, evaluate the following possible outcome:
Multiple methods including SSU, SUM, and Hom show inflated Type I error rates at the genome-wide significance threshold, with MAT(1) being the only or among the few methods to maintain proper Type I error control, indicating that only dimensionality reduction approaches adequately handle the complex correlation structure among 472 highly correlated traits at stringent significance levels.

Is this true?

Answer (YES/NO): NO